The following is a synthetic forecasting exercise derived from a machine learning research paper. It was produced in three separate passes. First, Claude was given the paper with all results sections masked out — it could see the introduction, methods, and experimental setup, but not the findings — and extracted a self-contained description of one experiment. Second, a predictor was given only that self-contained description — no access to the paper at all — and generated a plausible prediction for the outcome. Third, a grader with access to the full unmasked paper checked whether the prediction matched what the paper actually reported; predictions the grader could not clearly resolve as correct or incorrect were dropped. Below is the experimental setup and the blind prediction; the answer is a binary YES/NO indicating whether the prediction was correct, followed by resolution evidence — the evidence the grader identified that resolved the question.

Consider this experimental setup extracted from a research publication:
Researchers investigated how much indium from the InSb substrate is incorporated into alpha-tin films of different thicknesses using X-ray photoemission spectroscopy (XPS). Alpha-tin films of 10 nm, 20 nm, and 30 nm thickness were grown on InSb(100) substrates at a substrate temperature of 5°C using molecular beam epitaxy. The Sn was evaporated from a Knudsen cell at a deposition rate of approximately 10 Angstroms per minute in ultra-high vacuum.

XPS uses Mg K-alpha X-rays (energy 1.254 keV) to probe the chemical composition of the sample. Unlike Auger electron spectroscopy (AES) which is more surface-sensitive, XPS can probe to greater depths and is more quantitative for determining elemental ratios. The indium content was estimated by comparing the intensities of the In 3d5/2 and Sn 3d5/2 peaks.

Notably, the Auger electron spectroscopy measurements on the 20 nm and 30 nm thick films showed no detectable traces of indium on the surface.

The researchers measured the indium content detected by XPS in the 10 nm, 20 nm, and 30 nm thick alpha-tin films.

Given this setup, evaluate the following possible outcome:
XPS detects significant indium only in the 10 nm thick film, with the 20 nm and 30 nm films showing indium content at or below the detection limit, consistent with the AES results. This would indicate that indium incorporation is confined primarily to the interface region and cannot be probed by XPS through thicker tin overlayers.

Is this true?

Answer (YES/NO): NO